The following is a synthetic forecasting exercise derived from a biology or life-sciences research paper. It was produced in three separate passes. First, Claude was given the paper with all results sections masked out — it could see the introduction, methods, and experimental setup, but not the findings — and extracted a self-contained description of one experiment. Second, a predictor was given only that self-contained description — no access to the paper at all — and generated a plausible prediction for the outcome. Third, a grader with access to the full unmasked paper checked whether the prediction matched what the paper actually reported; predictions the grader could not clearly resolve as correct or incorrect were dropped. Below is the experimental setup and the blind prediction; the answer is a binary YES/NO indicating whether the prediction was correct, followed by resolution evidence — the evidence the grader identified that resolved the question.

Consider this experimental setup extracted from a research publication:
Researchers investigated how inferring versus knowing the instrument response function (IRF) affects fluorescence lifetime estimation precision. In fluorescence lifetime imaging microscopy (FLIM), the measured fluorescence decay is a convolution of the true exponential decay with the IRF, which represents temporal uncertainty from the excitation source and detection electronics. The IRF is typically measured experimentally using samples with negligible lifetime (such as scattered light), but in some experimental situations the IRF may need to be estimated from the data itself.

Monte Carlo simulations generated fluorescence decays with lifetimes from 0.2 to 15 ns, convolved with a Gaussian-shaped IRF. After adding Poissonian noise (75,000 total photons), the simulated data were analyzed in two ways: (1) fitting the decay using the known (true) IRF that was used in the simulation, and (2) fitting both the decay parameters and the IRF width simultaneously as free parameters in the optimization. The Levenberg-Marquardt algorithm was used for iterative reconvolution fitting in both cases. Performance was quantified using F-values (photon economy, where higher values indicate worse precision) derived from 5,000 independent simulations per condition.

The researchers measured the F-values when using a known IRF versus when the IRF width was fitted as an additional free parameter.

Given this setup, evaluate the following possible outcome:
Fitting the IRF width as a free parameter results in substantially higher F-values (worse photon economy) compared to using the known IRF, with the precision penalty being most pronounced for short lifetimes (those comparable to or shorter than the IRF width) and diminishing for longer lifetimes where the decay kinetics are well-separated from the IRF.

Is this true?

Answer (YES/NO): NO